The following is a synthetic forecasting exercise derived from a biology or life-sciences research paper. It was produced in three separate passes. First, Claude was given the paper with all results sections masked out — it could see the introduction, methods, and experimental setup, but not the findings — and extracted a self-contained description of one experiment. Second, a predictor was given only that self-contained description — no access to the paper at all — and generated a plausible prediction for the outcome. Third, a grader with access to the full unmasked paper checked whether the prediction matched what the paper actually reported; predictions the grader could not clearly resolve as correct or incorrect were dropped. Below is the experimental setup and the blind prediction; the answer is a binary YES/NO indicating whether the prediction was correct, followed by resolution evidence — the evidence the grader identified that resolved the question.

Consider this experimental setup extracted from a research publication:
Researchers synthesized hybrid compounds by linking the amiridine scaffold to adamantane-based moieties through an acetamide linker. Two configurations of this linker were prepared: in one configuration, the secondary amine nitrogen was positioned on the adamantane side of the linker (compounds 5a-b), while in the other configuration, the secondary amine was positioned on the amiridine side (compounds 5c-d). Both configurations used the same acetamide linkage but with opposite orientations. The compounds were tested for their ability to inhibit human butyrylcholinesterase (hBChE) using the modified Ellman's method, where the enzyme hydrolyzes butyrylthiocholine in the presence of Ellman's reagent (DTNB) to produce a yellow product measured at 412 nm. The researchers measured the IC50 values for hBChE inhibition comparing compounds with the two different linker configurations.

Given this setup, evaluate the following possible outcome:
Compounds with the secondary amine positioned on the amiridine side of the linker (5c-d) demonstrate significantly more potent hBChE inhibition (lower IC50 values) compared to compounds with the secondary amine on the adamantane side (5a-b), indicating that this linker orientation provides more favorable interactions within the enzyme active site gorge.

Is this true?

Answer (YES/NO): YES